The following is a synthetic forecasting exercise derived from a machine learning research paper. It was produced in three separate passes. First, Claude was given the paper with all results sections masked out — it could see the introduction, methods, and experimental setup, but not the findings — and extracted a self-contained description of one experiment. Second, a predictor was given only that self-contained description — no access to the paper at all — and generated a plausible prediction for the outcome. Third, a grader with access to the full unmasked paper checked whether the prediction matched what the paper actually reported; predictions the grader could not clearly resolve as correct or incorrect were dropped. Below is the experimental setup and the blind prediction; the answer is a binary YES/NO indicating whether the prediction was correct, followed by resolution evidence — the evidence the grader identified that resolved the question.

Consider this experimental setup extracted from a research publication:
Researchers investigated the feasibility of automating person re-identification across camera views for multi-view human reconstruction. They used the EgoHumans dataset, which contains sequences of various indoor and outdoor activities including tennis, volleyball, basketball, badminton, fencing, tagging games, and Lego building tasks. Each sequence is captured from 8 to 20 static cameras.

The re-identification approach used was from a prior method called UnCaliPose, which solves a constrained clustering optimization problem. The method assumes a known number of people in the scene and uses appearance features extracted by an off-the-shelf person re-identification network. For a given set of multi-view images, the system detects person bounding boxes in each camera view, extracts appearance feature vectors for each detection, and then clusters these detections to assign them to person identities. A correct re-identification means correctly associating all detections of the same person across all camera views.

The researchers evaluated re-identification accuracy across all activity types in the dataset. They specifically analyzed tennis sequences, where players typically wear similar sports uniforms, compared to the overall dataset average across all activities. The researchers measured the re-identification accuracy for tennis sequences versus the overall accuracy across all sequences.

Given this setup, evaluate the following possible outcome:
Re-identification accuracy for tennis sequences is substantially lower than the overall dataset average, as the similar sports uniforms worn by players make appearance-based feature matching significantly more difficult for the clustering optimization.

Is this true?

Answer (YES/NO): YES